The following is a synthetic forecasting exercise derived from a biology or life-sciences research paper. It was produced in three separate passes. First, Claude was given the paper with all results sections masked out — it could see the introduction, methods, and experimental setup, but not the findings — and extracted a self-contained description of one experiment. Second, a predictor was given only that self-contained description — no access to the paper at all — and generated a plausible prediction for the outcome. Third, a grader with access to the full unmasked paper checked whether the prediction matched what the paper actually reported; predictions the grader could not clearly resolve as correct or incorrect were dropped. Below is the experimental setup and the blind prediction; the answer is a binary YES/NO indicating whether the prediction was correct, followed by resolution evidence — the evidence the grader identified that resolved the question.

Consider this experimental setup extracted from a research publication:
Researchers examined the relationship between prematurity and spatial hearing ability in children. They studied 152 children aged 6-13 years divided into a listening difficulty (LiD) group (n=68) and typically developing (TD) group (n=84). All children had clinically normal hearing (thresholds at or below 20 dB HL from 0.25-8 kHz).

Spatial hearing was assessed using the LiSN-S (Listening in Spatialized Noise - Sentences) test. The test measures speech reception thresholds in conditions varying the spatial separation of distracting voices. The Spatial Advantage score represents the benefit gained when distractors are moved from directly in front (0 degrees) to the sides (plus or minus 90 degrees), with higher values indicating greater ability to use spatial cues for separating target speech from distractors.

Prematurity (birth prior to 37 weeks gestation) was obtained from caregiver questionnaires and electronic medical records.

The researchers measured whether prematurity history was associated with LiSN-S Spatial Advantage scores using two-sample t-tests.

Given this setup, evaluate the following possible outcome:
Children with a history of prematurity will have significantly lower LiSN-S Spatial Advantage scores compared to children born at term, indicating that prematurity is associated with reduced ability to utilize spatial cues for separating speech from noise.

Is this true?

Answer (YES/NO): NO